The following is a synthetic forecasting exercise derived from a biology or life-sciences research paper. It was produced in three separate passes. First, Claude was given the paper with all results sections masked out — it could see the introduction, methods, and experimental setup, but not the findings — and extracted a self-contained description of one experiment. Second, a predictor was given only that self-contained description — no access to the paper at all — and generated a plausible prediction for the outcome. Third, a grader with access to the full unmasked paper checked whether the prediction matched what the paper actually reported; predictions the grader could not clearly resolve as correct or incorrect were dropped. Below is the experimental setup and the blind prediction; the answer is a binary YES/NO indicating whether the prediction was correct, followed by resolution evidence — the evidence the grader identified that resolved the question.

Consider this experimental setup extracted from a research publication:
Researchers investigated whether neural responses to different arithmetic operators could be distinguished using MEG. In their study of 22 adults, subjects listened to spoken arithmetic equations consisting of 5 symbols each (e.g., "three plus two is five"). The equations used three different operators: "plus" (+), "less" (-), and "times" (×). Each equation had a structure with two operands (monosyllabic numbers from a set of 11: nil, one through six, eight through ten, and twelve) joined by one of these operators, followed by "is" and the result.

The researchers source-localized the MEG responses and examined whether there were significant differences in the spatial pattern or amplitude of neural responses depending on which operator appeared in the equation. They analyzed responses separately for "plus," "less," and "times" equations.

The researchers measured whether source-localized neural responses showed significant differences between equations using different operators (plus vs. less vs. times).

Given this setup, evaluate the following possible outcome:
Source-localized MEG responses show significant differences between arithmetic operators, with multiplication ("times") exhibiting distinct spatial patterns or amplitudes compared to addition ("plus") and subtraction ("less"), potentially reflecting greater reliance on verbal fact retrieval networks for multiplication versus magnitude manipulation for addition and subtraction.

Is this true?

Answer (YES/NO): NO